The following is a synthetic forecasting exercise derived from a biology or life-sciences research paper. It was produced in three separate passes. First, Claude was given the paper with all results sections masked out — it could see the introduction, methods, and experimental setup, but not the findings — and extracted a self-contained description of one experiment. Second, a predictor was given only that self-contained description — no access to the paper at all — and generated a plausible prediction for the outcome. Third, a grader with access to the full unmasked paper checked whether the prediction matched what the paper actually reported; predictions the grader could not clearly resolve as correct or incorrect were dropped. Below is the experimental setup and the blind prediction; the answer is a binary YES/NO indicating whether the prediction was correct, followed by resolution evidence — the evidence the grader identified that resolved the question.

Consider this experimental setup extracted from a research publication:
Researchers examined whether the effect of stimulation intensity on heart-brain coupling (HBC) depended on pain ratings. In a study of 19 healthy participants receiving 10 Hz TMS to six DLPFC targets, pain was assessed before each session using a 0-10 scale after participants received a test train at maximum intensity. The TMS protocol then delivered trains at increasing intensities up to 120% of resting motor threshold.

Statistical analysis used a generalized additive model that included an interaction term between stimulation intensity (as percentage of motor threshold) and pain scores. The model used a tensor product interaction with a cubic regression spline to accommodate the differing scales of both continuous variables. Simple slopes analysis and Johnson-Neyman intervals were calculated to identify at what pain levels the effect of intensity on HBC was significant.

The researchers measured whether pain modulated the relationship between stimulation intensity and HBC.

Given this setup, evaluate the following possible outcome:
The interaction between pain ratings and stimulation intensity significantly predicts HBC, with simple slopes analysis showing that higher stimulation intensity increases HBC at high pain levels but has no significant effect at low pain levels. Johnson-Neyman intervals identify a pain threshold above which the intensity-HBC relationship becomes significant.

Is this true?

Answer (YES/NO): NO